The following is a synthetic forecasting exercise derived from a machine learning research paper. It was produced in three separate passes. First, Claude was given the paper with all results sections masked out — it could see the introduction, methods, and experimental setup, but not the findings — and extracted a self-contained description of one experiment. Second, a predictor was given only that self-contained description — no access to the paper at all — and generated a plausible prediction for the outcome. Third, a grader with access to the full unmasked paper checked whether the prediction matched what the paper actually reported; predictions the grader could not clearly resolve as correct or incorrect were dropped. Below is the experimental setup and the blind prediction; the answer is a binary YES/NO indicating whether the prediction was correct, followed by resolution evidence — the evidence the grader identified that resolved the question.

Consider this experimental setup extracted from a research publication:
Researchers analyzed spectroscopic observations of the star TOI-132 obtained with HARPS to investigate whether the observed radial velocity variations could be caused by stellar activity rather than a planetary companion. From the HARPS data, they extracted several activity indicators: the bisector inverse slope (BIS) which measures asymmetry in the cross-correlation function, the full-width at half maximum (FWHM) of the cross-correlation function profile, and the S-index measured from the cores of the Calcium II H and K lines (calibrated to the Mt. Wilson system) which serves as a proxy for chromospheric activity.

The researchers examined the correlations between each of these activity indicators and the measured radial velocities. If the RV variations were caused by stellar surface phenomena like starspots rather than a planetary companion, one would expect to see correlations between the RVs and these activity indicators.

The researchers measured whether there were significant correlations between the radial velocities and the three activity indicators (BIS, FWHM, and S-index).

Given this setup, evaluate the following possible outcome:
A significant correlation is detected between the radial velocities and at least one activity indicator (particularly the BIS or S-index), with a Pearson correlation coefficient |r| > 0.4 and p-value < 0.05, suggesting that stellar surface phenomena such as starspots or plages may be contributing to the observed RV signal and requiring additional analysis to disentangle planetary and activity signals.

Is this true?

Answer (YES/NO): NO